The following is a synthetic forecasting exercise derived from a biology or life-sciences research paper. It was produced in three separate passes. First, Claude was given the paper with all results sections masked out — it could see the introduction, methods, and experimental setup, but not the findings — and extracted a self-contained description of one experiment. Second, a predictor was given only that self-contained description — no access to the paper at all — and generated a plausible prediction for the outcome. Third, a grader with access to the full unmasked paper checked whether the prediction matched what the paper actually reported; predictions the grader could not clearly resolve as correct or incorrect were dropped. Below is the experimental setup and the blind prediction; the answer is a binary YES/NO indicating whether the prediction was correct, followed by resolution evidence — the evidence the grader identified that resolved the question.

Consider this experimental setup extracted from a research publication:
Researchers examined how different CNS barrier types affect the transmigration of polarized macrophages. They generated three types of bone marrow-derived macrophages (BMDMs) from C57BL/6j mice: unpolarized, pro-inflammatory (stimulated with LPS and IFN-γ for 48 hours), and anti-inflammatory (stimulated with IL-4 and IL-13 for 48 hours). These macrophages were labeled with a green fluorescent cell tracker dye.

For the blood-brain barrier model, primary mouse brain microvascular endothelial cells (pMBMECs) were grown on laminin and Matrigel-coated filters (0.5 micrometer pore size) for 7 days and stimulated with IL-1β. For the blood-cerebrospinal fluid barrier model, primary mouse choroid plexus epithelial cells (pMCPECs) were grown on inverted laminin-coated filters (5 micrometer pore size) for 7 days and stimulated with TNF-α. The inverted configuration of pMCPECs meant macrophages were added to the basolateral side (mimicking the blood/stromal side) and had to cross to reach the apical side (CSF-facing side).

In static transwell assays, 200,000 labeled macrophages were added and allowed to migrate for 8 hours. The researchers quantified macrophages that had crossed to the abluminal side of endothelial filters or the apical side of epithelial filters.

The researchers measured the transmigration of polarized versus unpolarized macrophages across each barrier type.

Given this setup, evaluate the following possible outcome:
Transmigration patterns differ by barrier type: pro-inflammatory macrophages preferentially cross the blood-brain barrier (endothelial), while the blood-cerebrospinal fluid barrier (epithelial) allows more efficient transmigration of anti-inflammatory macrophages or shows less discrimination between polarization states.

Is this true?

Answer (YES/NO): NO